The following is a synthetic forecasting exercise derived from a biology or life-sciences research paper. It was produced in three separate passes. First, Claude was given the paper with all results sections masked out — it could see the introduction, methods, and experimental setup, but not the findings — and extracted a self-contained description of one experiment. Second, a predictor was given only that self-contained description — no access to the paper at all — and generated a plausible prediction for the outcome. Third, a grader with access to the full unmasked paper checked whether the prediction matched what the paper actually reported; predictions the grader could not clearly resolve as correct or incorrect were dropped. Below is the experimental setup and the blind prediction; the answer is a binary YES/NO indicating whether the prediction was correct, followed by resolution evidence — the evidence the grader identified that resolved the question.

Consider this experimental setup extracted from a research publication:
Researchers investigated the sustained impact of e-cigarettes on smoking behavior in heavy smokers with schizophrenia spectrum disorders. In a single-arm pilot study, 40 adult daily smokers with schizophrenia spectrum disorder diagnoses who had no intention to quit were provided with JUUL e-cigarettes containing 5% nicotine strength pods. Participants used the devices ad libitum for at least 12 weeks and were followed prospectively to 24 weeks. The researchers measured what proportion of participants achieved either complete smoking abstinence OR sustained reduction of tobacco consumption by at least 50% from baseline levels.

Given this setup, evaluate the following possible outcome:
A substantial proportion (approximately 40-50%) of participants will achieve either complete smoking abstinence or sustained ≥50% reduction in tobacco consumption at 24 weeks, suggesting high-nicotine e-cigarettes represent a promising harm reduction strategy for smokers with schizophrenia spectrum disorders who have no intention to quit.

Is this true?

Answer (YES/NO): NO